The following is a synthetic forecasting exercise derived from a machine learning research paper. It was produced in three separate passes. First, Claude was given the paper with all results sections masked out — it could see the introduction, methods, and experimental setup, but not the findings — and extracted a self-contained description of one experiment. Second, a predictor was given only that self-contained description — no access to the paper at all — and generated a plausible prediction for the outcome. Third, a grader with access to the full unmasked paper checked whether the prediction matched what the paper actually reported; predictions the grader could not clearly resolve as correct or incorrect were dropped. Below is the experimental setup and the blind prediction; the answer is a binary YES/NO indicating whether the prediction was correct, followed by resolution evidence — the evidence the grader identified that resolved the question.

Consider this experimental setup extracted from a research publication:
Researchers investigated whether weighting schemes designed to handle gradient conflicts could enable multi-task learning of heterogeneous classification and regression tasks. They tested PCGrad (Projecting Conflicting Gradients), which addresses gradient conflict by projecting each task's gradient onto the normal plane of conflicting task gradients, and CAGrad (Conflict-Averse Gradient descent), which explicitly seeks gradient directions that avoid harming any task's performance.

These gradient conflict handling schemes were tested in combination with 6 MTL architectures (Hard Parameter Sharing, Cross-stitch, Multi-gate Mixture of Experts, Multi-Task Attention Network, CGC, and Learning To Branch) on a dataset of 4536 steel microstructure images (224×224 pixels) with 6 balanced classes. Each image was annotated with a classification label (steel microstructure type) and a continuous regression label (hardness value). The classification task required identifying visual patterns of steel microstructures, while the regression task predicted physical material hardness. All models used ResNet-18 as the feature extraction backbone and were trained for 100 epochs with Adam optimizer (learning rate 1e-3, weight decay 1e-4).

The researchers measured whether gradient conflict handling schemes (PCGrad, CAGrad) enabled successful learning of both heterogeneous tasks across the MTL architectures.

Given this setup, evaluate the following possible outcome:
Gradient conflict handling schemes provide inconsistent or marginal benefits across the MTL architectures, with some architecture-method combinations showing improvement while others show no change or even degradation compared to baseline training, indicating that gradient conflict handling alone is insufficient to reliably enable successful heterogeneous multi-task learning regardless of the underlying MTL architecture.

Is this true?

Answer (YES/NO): YES